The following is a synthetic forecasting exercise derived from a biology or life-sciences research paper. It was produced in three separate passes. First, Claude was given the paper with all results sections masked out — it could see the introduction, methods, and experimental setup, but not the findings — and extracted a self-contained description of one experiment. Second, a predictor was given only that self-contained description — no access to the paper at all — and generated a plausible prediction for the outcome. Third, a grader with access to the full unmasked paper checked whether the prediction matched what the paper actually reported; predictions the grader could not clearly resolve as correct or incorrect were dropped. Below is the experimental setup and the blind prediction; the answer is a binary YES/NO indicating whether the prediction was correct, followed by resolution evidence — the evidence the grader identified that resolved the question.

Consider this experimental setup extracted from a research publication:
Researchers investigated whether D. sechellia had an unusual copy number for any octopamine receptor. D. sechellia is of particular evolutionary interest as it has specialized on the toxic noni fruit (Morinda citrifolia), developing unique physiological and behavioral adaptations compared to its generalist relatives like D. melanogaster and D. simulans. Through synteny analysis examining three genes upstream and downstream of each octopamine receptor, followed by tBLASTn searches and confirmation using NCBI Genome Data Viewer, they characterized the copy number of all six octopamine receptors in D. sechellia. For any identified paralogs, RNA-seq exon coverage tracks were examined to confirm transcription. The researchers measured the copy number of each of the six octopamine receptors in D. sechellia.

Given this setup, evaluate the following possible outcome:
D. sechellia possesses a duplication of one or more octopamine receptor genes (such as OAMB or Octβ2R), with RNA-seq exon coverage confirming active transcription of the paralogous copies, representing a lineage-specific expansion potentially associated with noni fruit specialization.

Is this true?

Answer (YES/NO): NO